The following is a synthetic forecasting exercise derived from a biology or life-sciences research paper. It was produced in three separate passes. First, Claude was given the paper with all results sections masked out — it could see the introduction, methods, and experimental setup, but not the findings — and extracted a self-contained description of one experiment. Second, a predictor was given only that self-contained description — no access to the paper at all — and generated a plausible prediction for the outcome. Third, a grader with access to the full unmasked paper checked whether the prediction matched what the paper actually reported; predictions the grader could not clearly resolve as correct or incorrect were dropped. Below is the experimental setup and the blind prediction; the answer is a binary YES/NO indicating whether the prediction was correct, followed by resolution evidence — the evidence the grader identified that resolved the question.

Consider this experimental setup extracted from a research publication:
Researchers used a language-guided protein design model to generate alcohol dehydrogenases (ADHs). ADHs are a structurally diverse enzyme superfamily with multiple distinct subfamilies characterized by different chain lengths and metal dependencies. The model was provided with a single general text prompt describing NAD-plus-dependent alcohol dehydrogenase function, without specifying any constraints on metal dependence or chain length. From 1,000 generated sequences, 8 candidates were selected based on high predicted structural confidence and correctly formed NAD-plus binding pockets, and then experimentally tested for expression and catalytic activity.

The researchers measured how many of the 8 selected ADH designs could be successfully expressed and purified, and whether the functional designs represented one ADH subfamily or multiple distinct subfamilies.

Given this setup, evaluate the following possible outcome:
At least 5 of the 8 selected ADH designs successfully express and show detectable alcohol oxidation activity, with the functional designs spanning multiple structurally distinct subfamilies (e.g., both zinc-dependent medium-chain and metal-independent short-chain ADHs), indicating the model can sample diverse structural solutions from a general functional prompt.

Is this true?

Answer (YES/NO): YES